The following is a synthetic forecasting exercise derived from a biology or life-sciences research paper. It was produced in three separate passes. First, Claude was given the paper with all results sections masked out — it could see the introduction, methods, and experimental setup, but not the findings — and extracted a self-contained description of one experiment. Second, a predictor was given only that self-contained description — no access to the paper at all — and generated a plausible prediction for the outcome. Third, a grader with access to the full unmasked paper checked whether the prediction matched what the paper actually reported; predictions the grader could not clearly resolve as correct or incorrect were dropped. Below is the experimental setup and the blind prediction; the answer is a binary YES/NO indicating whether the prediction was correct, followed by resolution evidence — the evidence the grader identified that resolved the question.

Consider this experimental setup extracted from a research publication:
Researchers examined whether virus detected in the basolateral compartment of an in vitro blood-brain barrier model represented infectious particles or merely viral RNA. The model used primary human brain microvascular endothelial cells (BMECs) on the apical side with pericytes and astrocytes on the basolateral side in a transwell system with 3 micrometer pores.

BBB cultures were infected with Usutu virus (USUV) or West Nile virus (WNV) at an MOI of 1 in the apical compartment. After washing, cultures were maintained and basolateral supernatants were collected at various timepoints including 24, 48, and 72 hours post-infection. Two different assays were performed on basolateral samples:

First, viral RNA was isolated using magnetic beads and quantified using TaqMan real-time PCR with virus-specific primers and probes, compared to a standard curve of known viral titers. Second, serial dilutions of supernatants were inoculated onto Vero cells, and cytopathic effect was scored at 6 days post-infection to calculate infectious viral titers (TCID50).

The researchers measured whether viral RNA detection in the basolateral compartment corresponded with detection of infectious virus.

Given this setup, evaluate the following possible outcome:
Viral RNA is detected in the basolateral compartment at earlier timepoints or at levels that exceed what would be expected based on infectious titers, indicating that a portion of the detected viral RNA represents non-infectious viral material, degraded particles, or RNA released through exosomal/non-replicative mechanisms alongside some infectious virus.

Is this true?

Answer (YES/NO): NO